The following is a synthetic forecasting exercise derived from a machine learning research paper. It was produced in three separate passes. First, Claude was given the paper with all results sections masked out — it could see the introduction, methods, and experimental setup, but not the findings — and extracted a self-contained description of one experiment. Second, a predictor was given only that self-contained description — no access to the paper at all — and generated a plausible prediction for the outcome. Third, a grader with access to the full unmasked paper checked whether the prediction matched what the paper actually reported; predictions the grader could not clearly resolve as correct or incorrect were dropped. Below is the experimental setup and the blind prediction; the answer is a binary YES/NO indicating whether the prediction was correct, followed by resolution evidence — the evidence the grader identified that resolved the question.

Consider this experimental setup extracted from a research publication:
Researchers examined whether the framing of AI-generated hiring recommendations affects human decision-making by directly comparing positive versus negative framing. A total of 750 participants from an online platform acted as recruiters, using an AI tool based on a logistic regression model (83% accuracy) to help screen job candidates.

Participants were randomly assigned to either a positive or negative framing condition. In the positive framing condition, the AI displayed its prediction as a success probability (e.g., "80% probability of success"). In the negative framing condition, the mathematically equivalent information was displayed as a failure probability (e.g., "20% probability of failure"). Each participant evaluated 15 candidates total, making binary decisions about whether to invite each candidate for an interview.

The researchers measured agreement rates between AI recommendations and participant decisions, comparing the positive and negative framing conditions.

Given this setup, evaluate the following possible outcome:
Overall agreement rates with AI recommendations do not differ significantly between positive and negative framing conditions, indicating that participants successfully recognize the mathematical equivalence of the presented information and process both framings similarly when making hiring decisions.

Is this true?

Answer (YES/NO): YES